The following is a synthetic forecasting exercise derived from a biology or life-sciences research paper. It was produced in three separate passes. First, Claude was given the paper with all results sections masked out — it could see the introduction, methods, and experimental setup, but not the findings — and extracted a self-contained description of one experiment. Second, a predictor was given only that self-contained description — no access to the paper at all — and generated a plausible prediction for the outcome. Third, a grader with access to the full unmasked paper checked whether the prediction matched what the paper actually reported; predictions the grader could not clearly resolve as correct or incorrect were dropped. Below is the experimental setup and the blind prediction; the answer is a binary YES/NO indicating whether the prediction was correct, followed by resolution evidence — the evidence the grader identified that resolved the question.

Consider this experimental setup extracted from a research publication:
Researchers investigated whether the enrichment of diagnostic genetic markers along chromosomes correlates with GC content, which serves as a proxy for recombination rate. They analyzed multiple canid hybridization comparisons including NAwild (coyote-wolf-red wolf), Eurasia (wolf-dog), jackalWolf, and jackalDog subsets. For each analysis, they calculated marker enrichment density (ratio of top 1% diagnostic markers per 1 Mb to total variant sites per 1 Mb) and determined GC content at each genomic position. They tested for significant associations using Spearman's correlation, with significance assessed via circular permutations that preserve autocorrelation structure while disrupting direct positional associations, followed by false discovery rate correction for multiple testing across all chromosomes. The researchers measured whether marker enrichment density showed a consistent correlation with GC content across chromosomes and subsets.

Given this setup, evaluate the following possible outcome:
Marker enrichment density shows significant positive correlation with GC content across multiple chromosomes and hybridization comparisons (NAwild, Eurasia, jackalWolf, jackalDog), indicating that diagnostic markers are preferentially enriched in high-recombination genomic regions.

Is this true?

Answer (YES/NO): NO